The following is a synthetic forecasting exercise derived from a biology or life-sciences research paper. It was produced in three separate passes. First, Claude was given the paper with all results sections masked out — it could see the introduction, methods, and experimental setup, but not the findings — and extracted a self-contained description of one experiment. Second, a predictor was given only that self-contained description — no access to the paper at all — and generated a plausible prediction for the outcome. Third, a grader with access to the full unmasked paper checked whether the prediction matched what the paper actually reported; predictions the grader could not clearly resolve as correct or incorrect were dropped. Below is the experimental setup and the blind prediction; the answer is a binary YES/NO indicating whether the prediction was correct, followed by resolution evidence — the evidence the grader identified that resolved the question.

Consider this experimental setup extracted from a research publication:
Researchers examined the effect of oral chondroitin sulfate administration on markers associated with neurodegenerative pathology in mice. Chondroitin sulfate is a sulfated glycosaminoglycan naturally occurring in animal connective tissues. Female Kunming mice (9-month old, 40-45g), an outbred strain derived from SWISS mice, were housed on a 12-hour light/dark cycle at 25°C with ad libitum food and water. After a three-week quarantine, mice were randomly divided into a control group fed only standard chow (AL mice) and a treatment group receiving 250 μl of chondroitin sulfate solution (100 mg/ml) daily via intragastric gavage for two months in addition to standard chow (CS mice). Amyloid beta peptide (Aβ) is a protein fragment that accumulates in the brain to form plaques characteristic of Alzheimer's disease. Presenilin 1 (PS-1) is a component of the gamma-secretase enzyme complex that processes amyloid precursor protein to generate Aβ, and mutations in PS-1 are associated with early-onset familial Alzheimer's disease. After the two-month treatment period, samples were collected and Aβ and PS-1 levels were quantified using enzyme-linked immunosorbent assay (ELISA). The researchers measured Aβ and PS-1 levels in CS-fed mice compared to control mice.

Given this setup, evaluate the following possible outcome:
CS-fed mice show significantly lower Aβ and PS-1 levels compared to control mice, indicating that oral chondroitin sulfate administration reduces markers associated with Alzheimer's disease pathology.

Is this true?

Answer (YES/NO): NO